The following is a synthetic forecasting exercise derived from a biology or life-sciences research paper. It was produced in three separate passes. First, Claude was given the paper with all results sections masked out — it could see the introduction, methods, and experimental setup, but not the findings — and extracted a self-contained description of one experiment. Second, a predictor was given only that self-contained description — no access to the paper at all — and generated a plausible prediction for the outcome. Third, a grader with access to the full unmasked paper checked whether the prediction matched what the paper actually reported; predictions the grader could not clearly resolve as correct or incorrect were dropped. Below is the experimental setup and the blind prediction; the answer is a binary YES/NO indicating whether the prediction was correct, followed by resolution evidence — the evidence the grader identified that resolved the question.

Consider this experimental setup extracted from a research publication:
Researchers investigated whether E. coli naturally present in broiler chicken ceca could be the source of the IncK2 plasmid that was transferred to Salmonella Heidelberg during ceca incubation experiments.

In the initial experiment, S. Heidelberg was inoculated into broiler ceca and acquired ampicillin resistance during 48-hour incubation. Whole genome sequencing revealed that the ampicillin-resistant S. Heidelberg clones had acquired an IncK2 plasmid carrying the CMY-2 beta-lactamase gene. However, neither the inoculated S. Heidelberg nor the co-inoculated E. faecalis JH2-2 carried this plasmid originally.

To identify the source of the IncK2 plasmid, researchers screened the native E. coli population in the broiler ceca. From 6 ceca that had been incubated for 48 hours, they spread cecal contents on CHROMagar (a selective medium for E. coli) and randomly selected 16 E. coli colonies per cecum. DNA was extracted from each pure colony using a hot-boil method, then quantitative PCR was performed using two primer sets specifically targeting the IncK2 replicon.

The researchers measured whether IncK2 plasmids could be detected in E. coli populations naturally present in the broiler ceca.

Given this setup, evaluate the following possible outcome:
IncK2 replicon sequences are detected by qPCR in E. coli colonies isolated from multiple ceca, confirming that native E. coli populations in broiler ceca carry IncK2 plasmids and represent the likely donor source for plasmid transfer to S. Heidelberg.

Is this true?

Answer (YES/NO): NO